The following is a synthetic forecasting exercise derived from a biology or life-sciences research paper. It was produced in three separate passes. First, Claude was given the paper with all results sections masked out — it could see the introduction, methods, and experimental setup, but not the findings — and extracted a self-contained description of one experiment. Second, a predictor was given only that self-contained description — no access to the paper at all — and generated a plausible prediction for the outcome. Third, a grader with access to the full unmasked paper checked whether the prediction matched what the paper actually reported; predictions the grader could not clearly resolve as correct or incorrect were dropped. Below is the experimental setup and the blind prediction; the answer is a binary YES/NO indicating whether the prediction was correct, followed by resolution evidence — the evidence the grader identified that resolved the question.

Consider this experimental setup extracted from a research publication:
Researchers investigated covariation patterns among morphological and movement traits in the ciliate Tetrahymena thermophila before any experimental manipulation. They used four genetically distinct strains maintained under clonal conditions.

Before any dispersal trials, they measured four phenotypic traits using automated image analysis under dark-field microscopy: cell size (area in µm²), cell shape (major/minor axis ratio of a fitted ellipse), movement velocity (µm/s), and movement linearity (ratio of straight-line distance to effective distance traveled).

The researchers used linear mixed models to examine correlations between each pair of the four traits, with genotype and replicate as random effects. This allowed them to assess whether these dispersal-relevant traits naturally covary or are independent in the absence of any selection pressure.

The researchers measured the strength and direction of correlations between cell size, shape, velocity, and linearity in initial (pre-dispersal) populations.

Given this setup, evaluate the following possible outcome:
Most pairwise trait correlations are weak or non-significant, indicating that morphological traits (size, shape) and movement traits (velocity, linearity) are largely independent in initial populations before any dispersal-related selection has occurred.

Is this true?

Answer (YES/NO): NO